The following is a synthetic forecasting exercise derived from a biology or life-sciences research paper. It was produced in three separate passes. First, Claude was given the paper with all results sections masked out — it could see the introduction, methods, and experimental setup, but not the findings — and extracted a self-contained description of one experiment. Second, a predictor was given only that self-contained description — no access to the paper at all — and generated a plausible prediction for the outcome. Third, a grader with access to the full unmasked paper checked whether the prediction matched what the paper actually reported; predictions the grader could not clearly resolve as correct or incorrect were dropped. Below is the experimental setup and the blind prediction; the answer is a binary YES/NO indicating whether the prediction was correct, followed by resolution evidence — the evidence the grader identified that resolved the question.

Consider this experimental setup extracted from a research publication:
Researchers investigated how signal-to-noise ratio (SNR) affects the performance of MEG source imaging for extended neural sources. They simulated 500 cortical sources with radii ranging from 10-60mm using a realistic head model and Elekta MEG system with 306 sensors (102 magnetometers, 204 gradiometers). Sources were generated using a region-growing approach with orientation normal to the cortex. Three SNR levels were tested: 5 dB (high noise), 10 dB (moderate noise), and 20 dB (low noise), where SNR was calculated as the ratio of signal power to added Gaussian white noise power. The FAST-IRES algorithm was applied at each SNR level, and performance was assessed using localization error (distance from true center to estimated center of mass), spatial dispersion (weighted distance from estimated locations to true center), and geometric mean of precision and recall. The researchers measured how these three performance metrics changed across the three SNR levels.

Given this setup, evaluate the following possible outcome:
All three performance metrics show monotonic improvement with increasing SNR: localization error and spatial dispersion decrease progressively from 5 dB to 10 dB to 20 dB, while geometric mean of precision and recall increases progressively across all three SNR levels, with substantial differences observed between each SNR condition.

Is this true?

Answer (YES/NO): NO